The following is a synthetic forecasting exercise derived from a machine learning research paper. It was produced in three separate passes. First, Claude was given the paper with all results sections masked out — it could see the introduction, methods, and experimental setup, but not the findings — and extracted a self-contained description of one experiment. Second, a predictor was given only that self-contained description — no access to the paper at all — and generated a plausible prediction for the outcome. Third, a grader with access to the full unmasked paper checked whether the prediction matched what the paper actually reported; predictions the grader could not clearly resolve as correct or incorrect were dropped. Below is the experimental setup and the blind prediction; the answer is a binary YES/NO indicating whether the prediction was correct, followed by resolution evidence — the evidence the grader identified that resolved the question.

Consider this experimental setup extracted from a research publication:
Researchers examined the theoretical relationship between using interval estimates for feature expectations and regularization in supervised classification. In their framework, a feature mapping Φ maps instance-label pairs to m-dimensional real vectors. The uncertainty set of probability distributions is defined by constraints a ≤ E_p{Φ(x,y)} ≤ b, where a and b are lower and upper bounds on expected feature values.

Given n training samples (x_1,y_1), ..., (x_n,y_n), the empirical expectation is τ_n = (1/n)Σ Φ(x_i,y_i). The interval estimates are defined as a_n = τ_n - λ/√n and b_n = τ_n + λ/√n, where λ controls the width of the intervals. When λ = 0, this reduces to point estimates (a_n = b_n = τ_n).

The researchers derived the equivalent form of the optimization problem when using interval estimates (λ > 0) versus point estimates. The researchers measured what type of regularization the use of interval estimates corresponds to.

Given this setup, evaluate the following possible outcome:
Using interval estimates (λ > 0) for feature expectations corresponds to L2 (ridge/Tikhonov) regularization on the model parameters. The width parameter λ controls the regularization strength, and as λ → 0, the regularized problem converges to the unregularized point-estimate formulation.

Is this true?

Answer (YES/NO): NO